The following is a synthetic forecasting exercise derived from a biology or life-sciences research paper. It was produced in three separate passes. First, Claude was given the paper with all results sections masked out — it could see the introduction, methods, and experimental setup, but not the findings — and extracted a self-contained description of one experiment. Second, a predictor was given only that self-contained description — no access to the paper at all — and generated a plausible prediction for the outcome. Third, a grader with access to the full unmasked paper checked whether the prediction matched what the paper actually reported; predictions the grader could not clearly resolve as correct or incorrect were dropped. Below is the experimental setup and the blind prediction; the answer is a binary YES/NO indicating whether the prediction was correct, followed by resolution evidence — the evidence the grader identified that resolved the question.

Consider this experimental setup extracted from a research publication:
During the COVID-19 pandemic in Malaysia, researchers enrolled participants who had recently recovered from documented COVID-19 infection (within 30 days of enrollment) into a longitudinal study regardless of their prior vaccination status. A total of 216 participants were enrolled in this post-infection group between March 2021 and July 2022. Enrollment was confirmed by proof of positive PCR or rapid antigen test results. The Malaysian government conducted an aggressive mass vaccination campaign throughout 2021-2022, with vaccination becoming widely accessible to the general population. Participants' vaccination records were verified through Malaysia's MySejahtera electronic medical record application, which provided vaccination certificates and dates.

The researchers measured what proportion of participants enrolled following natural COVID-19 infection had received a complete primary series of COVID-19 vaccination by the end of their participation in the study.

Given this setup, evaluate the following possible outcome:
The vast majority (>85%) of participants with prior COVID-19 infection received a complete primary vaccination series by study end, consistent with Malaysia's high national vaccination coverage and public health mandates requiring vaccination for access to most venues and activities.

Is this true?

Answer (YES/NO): YES